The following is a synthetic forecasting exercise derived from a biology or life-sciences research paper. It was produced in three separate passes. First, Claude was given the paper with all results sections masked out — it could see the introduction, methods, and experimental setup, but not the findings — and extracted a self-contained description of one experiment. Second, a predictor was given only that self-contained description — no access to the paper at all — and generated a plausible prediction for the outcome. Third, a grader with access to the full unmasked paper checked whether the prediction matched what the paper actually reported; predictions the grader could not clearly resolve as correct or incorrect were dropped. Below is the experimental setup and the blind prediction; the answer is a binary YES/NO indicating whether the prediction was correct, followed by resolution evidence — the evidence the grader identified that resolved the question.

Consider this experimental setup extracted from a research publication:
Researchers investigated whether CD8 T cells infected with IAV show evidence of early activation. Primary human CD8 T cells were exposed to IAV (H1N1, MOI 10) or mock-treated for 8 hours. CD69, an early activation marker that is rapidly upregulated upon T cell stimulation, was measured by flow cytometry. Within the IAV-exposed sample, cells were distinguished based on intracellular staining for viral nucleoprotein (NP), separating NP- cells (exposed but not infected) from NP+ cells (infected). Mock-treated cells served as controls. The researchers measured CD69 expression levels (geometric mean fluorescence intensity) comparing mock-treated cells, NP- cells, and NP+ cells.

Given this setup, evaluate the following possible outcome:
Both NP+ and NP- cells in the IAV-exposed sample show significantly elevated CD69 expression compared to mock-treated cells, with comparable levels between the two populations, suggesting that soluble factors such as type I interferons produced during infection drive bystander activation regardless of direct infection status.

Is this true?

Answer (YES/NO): NO